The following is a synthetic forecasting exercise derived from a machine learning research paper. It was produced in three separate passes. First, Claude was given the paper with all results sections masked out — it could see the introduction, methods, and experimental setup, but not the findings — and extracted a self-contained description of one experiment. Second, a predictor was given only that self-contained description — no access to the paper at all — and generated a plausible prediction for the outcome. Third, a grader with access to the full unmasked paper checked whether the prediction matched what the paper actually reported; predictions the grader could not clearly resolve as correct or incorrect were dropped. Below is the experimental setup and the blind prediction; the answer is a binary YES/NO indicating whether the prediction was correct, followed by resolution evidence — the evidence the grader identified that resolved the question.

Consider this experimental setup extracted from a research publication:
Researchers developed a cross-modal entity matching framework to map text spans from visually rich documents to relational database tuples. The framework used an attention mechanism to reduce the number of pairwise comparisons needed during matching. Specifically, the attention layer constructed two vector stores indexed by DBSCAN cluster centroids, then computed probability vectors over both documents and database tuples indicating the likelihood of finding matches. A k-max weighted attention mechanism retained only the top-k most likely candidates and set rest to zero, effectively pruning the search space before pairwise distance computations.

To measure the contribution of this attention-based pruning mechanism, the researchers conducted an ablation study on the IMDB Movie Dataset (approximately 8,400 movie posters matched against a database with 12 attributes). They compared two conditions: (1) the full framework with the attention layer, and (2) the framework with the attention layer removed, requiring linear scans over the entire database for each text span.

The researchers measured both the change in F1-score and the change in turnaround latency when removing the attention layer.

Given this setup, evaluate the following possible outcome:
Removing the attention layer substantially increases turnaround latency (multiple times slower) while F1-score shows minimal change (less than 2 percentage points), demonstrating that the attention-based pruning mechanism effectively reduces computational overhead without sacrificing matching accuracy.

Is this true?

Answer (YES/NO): NO